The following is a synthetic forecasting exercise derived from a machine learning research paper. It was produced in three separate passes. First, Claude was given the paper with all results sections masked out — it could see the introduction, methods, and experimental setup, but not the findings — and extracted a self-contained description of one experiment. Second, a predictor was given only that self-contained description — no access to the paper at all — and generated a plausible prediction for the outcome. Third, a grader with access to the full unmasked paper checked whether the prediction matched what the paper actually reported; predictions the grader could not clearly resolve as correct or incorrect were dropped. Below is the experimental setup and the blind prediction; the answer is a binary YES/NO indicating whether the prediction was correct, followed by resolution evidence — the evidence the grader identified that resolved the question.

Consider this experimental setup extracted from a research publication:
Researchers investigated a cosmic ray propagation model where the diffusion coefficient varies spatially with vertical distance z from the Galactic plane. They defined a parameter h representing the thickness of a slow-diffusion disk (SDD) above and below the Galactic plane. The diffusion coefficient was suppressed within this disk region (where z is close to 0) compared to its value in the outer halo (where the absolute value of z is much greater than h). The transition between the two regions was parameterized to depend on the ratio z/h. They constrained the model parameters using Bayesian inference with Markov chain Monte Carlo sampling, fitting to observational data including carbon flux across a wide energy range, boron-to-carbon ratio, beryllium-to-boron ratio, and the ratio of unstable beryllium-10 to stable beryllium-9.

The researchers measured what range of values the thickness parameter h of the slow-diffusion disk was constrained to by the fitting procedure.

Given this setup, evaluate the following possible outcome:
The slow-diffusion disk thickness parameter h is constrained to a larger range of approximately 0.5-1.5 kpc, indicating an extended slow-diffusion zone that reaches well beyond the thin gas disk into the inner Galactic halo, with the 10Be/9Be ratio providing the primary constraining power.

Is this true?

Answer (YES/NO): NO